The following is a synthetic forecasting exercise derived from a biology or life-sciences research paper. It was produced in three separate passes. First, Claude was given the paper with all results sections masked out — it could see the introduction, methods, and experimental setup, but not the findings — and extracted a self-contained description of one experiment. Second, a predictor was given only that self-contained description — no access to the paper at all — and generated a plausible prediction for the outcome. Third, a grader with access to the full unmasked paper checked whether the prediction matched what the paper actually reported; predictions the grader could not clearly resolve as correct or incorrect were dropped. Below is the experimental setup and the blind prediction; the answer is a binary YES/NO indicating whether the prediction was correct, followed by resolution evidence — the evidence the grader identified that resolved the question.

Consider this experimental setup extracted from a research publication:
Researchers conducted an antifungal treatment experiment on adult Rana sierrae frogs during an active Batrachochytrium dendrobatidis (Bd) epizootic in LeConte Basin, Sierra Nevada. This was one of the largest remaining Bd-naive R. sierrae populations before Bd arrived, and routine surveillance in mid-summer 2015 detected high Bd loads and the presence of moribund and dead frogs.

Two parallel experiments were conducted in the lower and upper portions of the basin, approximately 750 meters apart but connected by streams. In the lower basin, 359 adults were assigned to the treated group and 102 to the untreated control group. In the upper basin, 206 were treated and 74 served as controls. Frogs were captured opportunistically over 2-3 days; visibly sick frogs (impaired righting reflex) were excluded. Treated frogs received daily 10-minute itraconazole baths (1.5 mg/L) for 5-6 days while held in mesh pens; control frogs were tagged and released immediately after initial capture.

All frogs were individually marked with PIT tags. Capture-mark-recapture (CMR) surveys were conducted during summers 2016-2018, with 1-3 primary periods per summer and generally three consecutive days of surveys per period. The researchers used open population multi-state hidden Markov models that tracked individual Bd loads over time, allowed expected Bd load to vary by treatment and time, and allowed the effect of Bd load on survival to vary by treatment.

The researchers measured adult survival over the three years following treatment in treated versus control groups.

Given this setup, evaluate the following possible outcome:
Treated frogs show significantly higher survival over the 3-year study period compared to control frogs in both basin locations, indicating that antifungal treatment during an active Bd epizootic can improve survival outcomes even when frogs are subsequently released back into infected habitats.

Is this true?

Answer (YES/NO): YES